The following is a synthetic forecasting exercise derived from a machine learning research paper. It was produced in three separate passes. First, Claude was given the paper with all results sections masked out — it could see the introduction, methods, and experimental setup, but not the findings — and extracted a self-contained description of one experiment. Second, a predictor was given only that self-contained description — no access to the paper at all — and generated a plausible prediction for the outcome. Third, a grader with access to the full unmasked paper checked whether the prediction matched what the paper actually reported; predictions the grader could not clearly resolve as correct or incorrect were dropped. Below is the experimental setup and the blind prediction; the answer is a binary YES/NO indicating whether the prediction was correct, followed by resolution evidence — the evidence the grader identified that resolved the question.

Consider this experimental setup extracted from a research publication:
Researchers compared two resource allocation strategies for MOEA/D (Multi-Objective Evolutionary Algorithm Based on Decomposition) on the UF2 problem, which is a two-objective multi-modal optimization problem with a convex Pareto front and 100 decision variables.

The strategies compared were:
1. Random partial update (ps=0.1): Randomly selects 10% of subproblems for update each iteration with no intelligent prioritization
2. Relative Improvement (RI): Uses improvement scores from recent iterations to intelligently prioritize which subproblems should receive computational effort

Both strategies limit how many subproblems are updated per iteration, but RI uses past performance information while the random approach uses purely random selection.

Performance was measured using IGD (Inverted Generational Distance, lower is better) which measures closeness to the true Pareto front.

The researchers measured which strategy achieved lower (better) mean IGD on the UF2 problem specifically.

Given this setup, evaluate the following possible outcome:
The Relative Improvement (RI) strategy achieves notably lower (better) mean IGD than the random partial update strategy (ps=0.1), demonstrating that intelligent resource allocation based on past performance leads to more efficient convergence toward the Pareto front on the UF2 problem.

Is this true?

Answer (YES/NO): YES